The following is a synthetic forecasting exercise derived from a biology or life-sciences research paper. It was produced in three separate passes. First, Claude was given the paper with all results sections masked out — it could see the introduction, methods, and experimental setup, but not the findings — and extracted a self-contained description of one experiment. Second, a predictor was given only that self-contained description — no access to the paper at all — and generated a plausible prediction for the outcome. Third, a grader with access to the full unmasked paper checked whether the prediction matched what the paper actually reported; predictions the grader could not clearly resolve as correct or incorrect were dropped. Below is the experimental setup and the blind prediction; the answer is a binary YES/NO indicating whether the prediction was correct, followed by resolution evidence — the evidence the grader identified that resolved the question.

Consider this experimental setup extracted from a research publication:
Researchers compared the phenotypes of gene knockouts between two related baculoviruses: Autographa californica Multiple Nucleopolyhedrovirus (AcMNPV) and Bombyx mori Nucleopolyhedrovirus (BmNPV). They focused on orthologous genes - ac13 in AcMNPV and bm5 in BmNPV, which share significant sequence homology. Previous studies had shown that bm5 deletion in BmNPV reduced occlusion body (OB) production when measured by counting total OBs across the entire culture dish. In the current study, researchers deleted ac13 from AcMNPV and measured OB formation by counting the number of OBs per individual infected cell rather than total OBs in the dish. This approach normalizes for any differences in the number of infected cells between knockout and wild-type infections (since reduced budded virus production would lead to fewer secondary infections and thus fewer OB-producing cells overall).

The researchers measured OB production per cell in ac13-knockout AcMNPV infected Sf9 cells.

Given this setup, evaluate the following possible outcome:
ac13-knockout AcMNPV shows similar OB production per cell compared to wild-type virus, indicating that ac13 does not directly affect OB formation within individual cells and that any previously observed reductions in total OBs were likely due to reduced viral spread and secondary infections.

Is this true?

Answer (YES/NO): YES